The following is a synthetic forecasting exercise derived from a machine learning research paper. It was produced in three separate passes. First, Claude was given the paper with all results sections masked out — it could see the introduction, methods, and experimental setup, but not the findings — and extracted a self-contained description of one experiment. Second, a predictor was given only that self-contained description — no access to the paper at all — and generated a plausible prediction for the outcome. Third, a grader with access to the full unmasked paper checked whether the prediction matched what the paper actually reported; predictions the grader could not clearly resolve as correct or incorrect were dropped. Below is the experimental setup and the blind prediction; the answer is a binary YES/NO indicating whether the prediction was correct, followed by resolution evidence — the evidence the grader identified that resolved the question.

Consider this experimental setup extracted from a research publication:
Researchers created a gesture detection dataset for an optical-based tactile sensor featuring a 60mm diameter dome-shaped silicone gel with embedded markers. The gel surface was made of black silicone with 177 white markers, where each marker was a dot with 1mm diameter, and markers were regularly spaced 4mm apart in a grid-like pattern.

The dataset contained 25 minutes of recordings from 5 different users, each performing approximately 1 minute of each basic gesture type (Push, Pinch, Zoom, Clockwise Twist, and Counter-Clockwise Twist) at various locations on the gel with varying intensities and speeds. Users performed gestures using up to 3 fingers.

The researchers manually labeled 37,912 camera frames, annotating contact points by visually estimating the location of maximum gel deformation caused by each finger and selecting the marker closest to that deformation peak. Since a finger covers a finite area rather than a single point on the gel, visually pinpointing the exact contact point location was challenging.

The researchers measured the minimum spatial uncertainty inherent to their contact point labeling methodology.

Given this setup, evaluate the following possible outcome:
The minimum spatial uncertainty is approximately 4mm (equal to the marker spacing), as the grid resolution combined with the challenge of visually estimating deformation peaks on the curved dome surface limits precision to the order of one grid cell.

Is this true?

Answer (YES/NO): YES